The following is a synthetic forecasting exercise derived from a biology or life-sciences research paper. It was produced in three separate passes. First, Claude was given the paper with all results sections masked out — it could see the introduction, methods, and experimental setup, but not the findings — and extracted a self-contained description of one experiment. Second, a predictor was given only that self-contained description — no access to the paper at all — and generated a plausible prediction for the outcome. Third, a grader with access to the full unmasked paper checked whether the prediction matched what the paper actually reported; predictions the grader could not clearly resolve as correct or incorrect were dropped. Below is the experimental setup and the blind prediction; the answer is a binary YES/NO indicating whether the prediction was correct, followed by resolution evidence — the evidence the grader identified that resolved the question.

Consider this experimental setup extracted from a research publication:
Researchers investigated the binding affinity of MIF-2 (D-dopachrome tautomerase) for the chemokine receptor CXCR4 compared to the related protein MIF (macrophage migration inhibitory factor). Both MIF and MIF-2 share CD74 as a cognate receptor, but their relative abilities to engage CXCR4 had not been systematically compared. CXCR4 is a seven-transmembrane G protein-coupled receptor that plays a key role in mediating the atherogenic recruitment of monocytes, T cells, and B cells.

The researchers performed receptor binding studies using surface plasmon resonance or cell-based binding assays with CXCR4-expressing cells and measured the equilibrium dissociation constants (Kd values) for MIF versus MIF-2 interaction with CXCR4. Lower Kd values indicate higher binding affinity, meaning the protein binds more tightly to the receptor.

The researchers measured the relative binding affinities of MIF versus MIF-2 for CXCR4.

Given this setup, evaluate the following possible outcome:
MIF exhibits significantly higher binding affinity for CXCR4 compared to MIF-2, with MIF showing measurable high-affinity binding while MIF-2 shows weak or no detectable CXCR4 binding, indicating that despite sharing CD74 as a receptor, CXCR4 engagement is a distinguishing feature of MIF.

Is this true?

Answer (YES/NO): NO